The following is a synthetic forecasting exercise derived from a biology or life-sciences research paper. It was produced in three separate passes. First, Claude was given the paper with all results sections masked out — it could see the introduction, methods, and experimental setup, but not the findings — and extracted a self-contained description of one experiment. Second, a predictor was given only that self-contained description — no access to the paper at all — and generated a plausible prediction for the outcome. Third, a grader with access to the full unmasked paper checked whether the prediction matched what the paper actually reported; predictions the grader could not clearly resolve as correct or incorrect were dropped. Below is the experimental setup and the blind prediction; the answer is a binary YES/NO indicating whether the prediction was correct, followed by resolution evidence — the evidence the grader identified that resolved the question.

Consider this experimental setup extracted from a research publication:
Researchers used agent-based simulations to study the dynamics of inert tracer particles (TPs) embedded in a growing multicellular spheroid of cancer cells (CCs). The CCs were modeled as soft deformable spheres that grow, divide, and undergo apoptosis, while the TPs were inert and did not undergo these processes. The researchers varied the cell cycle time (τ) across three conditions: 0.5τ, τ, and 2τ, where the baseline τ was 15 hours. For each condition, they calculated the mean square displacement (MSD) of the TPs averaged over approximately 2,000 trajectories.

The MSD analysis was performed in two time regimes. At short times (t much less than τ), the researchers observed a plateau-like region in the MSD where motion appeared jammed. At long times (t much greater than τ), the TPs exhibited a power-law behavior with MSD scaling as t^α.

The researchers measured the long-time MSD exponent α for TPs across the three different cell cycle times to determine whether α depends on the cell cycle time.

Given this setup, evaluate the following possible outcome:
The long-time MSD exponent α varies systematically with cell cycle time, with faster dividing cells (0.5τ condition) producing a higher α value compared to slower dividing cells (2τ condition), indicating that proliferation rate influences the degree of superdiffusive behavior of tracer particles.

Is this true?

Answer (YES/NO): NO